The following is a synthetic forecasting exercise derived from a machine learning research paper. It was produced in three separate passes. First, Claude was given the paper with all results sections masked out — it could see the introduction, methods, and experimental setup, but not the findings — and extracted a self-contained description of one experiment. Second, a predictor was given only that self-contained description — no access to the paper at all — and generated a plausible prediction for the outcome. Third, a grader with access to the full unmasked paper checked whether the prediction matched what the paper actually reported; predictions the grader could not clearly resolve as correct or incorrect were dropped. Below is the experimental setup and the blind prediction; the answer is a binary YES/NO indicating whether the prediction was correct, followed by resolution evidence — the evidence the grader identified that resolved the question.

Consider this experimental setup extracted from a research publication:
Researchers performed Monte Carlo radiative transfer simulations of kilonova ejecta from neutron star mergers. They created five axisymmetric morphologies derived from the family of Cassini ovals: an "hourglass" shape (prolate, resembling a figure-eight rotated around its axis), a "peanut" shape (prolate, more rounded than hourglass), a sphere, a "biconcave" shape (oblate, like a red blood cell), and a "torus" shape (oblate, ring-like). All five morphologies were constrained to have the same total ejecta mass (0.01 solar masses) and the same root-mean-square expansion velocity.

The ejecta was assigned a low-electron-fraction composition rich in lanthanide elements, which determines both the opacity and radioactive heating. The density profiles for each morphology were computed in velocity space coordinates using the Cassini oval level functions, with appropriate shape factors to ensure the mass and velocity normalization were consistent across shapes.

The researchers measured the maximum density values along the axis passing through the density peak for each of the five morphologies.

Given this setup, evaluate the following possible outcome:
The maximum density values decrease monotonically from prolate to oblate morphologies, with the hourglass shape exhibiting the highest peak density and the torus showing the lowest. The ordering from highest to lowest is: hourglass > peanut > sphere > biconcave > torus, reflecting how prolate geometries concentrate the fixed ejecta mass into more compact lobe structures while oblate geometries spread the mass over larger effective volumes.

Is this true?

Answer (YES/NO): NO